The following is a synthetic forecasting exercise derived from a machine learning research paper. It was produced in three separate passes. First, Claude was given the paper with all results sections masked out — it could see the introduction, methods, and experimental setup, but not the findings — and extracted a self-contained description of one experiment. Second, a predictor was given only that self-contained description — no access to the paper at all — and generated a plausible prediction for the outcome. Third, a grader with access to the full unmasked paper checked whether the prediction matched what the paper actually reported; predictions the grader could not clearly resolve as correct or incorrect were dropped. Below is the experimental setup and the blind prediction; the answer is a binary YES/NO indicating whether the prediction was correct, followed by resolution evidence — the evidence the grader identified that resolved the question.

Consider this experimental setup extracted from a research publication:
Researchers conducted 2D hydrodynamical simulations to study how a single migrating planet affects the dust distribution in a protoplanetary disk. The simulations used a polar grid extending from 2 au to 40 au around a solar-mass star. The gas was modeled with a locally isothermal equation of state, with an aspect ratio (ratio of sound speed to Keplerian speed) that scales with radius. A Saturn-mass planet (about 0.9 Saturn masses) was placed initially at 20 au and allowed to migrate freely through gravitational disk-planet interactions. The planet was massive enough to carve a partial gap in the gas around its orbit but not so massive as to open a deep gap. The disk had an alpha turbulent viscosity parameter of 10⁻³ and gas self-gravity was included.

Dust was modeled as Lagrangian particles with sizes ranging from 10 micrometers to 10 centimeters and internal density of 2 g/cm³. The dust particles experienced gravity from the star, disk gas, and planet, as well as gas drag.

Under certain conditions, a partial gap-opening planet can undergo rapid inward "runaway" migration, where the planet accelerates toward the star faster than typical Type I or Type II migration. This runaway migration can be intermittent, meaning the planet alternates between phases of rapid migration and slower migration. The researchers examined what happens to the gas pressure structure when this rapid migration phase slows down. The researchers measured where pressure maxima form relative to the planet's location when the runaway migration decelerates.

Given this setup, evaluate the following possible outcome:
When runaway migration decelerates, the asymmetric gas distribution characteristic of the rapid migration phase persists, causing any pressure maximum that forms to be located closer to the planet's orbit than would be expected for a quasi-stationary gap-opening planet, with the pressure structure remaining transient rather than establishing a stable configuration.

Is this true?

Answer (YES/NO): NO